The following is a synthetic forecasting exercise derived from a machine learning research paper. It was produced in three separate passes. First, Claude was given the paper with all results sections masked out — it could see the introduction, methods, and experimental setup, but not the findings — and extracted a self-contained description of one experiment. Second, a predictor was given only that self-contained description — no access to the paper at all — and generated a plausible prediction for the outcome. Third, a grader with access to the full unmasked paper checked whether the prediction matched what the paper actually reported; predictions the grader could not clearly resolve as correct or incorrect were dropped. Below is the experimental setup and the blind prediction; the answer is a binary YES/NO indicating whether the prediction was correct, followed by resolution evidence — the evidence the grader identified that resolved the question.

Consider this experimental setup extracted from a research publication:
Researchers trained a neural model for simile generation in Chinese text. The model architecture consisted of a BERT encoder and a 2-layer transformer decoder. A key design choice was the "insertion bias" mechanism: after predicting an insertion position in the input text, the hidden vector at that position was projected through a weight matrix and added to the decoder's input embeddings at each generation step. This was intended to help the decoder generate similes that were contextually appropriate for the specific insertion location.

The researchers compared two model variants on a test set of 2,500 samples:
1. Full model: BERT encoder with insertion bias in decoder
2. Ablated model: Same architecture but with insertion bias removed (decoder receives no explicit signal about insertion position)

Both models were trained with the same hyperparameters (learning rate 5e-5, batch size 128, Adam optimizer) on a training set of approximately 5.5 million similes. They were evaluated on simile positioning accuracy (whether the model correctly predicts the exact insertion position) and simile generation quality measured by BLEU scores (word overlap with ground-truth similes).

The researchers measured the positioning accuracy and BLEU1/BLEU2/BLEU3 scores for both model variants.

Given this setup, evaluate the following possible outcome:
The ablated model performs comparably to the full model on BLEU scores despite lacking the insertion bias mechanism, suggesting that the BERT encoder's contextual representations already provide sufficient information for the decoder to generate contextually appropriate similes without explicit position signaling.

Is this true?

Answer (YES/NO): NO